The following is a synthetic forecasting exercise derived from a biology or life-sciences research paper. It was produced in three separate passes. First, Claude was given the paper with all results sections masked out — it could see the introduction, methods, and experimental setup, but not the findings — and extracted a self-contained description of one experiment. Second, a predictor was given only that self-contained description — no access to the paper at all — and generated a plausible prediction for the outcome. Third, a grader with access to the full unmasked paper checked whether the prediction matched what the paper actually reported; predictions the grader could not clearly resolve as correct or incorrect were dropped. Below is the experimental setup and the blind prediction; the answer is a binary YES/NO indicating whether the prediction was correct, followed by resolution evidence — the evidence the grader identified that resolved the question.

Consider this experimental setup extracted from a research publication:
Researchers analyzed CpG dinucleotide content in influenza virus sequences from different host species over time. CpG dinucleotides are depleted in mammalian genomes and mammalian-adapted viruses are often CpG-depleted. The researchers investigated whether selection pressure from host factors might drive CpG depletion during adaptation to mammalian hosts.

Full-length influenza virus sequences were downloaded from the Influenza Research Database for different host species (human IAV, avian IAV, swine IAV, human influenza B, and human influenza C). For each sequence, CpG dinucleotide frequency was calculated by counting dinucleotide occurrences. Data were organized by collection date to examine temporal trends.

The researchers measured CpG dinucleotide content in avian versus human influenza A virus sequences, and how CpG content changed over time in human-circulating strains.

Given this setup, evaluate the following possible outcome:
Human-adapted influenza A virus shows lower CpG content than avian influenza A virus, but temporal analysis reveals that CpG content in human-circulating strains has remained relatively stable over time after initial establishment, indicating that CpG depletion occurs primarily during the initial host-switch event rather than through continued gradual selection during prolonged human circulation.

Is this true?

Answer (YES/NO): NO